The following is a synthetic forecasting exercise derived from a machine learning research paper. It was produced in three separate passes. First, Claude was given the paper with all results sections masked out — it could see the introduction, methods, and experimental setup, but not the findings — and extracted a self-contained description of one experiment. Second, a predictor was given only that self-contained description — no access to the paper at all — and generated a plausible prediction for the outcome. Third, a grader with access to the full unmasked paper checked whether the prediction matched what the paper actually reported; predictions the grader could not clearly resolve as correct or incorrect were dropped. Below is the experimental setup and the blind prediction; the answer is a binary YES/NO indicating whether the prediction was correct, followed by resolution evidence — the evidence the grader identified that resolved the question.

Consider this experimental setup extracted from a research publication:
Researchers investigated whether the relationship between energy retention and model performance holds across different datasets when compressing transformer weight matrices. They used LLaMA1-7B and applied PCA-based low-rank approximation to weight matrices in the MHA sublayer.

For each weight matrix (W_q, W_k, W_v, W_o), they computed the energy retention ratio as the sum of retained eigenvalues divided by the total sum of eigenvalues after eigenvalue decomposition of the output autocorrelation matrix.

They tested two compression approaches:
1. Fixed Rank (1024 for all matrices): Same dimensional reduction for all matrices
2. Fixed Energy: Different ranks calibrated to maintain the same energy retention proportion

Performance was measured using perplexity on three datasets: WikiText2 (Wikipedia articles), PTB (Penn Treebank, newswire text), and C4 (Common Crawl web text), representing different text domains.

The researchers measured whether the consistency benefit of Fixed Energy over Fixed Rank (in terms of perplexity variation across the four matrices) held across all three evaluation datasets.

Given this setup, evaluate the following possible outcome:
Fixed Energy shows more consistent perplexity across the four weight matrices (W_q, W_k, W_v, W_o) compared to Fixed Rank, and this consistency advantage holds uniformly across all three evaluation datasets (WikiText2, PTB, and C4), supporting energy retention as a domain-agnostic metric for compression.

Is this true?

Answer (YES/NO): YES